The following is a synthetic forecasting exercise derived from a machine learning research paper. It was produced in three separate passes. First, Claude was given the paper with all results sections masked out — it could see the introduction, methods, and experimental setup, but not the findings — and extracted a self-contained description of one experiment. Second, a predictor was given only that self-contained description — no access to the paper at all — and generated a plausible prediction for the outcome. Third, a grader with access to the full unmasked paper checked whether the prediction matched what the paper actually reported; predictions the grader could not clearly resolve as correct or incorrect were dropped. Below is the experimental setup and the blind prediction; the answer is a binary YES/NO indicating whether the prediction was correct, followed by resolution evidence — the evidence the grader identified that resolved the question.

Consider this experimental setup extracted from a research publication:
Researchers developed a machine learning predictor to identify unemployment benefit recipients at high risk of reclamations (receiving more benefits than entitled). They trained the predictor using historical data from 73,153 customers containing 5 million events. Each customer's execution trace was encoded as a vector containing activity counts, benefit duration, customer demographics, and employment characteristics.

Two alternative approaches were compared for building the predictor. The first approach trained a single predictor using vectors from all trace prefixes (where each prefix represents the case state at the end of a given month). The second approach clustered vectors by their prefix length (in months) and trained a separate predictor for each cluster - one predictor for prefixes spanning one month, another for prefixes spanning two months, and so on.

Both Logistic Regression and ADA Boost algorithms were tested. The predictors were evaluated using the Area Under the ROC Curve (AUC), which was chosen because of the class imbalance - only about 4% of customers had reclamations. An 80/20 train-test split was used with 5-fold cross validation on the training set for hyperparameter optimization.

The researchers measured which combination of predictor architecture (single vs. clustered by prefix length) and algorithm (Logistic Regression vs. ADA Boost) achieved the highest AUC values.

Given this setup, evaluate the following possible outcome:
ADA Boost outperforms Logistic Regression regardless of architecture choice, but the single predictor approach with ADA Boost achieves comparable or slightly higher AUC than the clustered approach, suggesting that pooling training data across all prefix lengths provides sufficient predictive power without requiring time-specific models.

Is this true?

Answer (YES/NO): NO